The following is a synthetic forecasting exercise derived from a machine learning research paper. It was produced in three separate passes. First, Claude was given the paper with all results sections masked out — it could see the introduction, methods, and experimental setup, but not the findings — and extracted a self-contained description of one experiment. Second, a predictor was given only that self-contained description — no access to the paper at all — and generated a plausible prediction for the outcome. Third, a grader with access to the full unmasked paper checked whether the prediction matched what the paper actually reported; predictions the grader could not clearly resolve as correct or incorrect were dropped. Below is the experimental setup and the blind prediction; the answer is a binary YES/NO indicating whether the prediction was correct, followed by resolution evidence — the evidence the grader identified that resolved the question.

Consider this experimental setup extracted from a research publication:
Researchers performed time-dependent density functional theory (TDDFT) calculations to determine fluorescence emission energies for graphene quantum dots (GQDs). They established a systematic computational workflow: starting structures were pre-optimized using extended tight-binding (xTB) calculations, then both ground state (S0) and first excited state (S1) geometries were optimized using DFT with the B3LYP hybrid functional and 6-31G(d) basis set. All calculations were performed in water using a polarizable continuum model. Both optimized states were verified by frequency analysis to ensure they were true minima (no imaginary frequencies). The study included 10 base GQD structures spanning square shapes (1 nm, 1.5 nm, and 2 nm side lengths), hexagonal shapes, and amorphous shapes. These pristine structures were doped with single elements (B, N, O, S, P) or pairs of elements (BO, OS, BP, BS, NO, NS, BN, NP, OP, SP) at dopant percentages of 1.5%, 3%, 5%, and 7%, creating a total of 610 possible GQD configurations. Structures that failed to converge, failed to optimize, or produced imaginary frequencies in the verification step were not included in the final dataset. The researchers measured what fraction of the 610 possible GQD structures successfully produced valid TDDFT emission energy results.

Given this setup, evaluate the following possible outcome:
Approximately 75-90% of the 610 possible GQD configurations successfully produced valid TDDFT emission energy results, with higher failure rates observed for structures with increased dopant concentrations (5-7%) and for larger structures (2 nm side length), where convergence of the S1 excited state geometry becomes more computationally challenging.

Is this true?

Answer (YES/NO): NO